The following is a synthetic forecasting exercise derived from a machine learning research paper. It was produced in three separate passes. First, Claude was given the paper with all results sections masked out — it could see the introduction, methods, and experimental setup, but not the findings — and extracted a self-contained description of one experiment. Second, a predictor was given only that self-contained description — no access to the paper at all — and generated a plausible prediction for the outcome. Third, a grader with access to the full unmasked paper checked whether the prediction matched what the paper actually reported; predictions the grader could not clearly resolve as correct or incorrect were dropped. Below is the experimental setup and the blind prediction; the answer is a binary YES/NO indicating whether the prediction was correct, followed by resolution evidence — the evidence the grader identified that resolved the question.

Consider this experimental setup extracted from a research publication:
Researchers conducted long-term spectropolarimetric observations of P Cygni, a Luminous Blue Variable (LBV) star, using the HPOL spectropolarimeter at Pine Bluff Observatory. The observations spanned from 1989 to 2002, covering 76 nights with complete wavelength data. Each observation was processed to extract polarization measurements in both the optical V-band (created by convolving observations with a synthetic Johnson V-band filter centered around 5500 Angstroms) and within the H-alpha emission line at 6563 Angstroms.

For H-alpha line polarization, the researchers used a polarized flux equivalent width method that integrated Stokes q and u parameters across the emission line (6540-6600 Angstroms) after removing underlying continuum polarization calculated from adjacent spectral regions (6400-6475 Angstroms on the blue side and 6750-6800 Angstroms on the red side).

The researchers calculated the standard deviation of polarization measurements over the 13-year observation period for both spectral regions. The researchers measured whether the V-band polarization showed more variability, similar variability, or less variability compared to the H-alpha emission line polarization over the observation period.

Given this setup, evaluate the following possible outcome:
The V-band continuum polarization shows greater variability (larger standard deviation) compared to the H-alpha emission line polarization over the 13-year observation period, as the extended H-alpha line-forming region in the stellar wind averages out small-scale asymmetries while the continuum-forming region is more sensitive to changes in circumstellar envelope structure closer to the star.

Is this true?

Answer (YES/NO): YES